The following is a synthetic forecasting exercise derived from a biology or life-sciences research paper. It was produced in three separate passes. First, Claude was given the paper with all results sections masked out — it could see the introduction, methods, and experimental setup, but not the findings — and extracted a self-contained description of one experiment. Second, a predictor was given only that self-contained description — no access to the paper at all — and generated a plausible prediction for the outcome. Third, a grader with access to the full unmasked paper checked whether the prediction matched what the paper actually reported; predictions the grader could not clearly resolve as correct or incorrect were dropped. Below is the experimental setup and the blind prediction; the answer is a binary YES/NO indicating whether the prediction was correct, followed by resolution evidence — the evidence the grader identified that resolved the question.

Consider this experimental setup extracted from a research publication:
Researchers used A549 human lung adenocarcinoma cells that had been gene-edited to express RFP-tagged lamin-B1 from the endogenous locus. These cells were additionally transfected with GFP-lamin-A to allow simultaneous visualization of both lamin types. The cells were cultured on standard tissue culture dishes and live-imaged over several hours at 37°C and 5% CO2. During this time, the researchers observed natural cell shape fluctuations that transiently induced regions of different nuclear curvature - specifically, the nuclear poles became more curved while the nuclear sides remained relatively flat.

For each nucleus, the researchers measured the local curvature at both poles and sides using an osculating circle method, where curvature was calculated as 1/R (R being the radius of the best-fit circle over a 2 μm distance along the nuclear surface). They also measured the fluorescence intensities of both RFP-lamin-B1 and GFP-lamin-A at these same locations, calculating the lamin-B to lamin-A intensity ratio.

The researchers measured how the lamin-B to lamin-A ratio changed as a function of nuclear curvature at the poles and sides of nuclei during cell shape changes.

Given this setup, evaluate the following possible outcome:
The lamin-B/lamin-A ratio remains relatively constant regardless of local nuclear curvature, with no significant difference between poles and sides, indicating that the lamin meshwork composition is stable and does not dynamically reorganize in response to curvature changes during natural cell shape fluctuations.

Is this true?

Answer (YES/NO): NO